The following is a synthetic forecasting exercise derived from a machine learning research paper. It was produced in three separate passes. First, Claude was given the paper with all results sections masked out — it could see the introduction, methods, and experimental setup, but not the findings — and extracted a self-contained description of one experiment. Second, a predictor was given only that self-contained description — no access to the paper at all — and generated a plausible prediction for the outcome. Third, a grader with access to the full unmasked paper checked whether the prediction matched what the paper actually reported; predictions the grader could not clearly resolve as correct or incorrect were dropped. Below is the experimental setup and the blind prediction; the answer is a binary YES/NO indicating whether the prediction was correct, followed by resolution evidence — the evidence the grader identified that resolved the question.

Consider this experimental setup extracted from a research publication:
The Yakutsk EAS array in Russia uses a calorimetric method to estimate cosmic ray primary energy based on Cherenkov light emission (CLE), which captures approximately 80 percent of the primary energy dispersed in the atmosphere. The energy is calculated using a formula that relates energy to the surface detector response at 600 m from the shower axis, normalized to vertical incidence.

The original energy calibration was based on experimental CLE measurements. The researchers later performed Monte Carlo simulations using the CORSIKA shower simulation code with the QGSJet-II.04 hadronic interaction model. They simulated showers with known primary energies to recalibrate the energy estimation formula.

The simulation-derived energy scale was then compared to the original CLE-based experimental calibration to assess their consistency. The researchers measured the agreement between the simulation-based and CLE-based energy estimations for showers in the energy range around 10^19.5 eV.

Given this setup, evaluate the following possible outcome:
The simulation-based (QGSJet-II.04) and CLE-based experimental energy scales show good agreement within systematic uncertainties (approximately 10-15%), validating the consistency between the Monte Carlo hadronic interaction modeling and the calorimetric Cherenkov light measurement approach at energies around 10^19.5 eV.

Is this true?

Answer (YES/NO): NO